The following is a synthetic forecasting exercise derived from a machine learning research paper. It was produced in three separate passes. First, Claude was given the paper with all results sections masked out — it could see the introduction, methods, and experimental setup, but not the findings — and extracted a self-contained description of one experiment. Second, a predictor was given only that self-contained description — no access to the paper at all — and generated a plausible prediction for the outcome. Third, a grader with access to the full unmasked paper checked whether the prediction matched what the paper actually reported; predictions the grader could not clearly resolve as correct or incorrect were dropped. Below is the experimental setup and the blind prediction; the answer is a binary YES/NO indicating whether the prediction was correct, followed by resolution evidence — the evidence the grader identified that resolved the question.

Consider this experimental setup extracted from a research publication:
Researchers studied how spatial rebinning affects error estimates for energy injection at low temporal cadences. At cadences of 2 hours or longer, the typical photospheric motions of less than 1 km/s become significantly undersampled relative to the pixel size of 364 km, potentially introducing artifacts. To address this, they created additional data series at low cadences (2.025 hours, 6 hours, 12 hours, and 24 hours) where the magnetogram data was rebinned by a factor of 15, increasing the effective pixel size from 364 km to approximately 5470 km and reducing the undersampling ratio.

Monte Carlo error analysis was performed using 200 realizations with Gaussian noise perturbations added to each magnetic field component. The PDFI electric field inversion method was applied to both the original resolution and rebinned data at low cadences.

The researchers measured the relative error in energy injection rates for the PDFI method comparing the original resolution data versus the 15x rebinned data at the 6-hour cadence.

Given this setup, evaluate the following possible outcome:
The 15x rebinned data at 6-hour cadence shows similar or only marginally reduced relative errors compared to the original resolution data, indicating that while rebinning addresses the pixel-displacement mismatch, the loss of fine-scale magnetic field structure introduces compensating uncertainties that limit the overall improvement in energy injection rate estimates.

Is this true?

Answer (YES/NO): YES